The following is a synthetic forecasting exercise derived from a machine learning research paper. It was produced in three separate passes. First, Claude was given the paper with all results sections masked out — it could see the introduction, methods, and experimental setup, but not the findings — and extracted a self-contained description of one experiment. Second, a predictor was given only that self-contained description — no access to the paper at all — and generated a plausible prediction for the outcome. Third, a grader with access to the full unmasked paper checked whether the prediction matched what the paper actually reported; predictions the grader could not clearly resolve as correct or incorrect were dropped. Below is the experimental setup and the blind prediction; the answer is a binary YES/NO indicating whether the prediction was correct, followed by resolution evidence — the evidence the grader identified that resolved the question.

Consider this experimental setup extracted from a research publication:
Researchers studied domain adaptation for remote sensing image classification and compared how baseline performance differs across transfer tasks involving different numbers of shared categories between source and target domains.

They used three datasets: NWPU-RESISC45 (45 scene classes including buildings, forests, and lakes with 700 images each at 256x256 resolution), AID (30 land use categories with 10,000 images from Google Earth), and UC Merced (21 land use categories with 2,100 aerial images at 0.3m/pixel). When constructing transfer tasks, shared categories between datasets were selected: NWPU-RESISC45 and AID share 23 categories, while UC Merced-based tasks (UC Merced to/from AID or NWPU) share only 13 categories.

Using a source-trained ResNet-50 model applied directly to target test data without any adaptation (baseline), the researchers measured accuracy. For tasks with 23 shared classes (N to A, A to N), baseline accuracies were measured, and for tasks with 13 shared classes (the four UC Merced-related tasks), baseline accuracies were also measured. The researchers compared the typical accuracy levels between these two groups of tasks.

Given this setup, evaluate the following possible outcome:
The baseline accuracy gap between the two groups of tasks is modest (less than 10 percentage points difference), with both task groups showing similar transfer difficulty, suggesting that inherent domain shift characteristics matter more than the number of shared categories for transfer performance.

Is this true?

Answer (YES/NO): NO